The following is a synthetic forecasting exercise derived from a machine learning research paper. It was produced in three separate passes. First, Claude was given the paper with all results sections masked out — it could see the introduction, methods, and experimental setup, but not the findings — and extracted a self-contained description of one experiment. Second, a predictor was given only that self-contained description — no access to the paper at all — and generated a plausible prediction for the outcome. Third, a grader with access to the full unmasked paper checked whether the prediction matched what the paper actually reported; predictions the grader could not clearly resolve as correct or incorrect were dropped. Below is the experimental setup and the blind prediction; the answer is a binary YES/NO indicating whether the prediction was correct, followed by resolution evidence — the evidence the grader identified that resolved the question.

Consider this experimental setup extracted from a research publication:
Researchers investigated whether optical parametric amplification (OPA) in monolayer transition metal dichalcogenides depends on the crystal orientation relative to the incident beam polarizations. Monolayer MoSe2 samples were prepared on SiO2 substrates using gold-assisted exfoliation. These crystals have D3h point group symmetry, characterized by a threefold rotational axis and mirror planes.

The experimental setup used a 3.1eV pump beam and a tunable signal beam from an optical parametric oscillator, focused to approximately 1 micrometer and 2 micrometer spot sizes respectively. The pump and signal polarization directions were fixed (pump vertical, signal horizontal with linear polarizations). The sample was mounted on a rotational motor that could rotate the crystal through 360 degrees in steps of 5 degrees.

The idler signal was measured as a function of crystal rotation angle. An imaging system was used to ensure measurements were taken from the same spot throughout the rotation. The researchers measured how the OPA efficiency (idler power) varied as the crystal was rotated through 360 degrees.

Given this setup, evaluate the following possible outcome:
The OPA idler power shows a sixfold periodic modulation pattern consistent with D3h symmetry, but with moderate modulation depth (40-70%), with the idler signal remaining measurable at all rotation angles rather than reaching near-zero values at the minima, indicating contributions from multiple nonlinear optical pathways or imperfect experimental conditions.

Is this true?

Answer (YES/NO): NO